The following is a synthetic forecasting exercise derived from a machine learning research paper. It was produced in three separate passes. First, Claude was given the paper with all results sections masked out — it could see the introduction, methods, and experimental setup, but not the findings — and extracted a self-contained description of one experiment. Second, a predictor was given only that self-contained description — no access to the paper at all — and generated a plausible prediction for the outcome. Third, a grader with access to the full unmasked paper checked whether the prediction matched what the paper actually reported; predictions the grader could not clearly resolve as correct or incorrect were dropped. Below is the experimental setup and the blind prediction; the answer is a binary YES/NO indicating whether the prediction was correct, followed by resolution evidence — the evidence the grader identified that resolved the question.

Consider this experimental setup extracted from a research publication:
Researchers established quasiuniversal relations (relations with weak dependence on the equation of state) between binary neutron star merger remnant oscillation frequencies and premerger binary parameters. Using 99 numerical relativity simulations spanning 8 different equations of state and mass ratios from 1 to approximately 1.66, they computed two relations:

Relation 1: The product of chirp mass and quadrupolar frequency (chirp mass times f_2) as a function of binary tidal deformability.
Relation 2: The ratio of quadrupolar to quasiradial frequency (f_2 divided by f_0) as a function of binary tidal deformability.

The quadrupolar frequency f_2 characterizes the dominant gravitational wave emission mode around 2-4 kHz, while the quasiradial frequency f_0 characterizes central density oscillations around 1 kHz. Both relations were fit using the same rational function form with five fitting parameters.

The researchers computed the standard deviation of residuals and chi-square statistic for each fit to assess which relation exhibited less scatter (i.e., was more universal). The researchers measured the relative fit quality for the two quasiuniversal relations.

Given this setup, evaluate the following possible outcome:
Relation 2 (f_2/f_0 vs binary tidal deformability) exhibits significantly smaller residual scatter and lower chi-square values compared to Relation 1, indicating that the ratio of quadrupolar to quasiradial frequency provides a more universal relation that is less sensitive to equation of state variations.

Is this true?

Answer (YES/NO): NO